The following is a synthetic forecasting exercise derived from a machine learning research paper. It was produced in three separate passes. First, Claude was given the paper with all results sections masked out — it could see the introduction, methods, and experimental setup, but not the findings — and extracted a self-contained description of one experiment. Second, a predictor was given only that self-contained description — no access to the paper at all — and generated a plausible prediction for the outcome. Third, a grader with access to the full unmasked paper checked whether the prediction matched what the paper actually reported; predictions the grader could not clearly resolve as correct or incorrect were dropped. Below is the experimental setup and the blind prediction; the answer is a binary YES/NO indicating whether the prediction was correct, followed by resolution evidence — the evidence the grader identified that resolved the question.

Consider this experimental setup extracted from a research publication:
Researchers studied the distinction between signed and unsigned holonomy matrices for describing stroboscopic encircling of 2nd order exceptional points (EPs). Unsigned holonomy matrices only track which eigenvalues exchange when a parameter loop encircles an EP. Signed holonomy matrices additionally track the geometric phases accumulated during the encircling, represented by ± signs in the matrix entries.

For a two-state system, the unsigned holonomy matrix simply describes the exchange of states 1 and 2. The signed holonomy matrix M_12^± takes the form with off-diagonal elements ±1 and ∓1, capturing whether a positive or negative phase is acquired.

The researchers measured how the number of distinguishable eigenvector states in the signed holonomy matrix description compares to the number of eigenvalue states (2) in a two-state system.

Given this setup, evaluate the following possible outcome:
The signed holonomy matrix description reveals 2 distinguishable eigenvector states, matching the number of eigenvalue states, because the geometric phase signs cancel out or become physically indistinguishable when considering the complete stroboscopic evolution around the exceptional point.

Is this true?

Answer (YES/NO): NO